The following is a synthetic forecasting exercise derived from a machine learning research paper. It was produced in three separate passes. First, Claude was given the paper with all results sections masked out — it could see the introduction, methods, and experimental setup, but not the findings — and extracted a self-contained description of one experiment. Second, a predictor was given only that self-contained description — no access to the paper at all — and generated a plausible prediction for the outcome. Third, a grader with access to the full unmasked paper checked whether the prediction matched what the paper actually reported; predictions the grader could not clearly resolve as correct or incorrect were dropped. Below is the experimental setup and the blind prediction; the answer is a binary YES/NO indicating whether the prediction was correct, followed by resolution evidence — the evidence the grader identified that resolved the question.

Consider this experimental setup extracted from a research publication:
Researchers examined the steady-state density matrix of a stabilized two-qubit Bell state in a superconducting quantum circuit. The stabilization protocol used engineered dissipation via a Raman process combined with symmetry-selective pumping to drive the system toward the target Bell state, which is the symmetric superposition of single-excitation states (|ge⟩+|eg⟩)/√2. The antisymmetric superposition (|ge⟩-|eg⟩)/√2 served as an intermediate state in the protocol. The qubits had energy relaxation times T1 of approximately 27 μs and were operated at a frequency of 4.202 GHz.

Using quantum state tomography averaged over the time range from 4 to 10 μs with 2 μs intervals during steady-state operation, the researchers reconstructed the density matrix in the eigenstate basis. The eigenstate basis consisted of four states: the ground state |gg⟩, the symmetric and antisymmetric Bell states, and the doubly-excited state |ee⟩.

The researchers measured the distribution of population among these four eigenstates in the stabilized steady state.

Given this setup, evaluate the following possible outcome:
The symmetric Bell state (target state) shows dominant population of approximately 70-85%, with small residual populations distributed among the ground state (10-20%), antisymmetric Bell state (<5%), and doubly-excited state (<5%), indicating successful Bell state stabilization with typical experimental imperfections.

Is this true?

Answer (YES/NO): NO